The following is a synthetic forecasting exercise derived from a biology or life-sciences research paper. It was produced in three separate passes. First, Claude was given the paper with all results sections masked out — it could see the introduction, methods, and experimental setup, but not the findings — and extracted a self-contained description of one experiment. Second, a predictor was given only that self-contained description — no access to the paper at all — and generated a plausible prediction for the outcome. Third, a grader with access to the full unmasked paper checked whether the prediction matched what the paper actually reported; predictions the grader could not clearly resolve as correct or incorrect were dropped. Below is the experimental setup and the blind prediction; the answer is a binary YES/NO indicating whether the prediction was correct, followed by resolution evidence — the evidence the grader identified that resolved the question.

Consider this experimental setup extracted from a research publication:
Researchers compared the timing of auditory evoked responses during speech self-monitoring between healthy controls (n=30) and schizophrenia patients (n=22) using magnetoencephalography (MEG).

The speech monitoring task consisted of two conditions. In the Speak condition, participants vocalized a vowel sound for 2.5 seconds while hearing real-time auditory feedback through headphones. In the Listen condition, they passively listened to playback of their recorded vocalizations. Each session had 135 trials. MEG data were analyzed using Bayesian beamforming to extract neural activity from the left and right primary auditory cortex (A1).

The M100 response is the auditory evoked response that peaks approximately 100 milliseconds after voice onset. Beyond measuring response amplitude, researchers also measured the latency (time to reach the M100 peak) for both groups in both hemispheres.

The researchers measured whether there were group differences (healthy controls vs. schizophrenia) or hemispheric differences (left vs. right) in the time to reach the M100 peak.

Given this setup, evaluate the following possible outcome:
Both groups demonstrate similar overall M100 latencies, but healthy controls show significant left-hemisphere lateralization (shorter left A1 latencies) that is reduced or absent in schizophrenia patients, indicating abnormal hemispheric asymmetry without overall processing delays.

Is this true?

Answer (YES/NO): NO